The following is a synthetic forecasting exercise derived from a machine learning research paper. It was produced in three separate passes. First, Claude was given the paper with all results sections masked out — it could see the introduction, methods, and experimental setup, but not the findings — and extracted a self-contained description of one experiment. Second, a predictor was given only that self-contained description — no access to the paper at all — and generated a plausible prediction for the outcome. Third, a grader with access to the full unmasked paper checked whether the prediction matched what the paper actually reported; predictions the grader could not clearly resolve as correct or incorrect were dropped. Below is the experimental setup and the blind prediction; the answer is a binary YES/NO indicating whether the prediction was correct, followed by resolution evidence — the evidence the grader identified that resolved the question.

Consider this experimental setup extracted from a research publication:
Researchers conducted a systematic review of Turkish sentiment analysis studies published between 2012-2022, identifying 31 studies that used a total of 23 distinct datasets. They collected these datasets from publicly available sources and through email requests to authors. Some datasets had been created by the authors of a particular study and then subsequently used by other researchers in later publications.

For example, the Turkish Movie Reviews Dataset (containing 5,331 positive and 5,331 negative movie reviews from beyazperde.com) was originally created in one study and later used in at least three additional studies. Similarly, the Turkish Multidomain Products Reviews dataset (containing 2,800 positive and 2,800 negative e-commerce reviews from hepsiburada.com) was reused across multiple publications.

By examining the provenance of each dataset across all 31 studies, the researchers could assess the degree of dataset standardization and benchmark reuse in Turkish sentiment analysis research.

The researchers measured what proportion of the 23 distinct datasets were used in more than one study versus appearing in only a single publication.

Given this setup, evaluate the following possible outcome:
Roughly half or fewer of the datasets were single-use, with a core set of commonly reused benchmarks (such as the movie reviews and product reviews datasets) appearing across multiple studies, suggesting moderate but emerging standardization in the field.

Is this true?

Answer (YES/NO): NO